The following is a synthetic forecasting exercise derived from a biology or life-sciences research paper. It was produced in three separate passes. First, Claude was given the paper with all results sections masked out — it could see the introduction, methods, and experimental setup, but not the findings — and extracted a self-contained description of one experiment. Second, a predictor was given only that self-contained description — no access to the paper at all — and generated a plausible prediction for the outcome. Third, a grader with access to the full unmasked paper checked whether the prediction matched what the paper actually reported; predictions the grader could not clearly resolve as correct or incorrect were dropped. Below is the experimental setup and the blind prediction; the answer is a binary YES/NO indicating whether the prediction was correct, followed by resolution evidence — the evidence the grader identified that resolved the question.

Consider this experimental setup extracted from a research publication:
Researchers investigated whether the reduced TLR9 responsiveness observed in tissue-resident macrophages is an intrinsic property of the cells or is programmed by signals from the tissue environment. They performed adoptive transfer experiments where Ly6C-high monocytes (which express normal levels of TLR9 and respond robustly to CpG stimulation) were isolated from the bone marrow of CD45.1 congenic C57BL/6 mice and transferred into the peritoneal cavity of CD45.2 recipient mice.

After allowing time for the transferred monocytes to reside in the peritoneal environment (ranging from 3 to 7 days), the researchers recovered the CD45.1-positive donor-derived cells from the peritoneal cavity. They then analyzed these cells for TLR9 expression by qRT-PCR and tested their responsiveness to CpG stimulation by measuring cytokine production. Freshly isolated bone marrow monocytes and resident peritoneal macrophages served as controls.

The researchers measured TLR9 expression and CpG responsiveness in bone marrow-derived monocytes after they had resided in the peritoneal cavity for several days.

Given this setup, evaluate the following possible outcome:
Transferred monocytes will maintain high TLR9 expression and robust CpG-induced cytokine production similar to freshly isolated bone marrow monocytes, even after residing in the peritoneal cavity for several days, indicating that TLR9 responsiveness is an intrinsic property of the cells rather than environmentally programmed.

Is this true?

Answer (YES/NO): NO